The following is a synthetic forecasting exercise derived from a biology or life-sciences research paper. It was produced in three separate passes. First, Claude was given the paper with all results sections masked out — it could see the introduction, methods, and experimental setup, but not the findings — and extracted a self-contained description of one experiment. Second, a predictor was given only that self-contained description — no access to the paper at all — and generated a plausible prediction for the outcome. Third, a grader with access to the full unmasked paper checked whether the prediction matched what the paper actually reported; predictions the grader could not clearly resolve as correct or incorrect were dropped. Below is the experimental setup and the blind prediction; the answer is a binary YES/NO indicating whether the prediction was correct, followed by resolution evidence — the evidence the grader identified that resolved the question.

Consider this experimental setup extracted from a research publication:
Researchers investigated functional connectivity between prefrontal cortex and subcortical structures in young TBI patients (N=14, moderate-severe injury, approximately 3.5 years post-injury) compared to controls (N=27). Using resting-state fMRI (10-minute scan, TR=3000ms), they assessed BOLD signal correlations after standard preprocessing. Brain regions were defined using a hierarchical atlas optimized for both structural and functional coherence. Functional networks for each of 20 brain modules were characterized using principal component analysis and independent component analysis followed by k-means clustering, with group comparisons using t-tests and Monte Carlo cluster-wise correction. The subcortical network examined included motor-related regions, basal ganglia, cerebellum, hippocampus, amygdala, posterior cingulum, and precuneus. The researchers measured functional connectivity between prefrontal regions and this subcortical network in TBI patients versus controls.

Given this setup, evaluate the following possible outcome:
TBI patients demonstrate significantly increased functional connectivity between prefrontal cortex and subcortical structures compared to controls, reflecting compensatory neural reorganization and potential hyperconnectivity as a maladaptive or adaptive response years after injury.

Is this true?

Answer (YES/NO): YES